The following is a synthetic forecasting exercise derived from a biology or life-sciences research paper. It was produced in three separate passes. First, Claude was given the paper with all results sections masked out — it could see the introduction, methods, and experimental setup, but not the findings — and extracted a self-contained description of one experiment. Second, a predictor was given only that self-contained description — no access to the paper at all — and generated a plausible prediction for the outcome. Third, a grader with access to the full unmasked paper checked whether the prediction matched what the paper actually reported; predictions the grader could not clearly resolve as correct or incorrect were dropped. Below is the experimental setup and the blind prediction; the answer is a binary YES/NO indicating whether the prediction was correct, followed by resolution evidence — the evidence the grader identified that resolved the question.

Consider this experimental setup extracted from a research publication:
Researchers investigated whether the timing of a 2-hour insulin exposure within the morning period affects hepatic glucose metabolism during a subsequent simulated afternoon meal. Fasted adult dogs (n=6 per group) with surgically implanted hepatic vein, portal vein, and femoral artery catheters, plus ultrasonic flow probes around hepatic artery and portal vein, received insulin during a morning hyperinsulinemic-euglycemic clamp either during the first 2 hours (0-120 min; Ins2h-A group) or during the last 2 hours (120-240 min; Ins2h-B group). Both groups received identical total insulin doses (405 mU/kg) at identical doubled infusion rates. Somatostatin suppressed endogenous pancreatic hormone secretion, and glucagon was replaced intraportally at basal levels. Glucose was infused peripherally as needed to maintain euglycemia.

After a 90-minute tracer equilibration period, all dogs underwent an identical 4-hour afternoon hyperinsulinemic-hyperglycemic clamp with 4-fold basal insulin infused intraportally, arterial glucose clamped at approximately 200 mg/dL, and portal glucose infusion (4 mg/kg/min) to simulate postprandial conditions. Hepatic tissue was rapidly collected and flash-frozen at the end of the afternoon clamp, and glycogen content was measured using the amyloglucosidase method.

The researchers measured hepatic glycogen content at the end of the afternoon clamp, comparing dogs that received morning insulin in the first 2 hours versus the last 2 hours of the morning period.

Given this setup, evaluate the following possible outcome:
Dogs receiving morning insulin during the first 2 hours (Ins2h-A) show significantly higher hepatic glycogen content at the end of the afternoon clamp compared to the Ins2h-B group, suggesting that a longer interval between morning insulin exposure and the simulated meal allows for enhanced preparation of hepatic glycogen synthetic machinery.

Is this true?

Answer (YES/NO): NO